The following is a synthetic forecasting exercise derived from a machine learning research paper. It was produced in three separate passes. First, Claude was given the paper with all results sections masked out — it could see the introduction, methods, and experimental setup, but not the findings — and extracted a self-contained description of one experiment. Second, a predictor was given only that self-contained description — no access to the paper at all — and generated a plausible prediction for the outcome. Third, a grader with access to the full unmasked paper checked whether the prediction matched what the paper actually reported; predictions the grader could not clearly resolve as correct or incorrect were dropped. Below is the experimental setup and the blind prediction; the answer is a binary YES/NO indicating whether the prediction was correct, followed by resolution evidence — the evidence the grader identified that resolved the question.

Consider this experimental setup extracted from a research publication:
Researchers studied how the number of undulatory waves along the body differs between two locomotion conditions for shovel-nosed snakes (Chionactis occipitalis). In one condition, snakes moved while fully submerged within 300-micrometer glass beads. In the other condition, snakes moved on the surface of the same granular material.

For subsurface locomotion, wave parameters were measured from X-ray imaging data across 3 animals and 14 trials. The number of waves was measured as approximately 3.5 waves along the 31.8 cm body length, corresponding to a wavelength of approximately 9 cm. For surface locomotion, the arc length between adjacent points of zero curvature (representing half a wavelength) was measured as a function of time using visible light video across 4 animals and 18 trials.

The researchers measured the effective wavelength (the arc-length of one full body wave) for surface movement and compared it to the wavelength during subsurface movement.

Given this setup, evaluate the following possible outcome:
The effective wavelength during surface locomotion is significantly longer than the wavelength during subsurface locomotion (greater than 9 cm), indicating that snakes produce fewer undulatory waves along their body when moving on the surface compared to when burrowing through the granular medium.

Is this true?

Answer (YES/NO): YES